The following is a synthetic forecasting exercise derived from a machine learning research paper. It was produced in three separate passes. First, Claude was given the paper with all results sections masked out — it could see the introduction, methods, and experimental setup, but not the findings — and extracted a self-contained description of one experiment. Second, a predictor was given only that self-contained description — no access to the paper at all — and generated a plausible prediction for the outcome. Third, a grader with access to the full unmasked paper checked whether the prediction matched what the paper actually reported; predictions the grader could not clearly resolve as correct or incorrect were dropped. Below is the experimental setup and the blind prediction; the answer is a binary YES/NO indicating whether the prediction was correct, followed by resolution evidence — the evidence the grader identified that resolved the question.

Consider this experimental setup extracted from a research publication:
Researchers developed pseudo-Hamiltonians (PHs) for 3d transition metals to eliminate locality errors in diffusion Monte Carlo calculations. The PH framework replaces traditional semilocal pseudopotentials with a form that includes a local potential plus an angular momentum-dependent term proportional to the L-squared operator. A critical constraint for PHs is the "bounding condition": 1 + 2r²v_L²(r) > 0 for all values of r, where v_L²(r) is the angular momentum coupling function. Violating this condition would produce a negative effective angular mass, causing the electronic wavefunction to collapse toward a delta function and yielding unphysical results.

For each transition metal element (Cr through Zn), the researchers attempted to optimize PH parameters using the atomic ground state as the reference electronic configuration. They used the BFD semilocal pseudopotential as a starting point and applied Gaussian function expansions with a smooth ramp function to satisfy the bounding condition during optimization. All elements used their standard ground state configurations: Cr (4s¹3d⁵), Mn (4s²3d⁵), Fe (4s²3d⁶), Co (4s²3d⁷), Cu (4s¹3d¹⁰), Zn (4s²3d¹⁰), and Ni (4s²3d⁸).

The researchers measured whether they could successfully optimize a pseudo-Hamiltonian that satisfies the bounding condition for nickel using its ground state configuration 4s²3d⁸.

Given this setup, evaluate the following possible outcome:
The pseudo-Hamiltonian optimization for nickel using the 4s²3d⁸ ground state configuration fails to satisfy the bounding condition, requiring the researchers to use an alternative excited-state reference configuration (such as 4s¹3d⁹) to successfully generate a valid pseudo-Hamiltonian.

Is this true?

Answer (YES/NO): YES